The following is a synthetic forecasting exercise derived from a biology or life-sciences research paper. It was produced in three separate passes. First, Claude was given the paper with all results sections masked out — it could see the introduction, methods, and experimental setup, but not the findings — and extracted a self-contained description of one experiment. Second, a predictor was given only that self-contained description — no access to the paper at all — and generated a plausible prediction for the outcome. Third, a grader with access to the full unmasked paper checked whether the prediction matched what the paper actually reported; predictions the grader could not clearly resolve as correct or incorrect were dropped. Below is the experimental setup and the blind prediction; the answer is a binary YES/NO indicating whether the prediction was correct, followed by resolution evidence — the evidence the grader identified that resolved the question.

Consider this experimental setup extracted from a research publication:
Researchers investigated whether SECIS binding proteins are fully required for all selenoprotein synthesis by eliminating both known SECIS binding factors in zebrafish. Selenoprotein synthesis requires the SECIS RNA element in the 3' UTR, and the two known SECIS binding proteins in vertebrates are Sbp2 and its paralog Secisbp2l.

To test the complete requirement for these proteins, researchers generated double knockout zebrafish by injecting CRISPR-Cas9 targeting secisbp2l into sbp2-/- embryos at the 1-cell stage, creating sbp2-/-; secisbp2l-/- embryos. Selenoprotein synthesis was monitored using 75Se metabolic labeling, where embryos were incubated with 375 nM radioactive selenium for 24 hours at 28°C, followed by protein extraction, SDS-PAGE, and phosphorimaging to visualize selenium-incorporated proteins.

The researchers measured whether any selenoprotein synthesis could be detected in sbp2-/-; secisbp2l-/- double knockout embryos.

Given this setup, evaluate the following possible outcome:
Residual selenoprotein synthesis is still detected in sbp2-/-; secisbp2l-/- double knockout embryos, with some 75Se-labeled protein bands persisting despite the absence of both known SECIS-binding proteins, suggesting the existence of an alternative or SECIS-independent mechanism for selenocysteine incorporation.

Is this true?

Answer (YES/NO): NO